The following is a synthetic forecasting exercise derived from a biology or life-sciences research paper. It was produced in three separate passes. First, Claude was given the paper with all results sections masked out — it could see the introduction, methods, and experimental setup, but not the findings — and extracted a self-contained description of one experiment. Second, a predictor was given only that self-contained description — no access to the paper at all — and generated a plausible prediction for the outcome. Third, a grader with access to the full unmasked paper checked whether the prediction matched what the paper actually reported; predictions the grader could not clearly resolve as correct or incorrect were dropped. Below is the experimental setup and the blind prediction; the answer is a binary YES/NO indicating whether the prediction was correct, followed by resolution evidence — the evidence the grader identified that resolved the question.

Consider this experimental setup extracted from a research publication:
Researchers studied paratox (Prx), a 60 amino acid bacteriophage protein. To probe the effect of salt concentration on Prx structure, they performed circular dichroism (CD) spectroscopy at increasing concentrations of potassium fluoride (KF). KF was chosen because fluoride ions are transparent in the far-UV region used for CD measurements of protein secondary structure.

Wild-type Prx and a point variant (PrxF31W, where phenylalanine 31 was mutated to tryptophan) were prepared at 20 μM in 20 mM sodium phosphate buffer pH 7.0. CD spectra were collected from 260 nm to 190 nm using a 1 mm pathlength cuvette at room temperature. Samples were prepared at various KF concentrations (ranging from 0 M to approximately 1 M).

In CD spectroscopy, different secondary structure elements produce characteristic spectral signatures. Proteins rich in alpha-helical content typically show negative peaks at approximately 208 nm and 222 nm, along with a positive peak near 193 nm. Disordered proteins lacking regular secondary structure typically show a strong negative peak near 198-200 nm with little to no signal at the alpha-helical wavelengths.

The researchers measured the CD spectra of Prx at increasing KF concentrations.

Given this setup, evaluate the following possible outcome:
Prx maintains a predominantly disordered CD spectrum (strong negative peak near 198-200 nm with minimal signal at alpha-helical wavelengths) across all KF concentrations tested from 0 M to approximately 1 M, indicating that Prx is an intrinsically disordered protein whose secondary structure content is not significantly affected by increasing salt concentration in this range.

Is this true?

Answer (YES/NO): NO